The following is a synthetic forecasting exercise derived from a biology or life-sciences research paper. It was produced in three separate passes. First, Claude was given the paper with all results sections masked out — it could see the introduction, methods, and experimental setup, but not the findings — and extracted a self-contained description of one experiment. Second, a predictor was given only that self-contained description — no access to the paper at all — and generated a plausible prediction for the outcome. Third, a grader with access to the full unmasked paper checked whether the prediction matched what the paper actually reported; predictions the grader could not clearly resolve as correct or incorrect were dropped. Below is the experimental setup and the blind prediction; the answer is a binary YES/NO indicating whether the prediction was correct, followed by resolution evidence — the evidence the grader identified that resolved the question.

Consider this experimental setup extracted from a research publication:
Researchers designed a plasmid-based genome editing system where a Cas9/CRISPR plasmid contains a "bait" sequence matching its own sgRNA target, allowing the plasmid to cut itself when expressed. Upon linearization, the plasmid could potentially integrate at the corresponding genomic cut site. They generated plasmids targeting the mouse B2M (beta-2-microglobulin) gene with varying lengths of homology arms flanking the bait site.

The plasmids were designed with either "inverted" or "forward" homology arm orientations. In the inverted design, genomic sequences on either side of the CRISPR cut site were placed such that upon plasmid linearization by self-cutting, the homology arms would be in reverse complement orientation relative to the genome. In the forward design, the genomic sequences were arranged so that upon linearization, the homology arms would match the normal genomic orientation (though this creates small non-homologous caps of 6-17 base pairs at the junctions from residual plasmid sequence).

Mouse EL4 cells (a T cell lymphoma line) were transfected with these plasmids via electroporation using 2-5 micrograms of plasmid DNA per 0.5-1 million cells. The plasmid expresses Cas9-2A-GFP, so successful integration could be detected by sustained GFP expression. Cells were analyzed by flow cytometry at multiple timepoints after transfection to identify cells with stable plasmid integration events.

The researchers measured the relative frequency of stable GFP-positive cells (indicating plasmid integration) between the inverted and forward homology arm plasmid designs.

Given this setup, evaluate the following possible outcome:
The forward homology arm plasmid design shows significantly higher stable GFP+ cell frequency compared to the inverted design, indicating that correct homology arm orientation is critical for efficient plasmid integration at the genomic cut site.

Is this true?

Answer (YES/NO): NO